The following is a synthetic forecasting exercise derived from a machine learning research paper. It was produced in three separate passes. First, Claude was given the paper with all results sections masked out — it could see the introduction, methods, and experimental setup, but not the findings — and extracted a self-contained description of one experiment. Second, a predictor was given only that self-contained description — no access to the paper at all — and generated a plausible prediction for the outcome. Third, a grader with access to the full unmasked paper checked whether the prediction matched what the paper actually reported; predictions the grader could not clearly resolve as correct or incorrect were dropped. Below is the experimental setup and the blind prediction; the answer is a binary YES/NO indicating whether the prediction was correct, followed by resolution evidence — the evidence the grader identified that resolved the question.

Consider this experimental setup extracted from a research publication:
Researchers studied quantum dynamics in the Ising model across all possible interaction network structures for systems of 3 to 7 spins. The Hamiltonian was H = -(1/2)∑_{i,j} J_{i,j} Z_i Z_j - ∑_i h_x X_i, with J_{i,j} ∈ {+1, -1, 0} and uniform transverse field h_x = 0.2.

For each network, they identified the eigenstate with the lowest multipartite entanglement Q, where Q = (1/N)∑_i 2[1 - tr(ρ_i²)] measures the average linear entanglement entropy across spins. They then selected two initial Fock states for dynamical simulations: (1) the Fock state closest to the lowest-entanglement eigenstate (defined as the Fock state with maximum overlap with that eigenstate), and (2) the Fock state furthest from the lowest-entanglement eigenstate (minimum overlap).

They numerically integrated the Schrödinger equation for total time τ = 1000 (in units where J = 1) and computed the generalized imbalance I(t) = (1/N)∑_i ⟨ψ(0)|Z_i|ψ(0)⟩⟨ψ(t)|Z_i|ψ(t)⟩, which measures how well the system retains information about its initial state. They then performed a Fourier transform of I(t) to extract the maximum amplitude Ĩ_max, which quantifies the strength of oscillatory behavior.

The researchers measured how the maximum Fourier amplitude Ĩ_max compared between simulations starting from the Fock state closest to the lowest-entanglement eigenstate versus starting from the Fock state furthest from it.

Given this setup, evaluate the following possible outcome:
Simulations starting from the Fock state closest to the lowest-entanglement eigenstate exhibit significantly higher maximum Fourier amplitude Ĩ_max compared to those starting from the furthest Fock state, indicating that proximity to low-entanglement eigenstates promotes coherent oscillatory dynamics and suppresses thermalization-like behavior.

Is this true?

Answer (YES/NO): NO